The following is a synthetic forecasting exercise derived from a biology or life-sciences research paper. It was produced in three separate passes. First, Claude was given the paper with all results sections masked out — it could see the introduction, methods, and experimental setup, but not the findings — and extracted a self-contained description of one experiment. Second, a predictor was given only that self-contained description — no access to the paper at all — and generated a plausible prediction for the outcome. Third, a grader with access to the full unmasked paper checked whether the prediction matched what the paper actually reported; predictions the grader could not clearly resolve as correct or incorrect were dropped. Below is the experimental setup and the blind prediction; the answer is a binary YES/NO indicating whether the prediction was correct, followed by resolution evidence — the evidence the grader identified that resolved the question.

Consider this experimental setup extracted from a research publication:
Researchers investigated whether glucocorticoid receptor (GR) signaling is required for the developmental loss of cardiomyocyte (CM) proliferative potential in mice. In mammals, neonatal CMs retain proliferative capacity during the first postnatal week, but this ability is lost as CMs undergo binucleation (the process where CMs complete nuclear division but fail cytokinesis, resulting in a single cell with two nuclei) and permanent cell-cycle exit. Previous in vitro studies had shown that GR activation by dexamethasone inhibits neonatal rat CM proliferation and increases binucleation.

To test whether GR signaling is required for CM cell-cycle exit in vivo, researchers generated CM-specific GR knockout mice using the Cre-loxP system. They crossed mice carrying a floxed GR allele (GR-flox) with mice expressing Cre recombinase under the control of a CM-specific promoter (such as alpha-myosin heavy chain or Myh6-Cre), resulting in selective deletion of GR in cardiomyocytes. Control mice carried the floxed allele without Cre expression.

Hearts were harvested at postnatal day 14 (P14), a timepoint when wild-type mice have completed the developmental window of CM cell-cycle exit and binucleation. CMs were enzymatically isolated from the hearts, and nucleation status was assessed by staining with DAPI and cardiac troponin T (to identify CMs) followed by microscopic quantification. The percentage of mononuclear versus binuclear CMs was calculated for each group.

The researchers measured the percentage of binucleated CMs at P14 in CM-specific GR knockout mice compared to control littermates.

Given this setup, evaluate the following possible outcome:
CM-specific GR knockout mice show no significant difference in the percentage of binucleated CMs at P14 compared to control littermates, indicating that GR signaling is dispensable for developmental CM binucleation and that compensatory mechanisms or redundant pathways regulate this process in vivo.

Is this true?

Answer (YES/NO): YES